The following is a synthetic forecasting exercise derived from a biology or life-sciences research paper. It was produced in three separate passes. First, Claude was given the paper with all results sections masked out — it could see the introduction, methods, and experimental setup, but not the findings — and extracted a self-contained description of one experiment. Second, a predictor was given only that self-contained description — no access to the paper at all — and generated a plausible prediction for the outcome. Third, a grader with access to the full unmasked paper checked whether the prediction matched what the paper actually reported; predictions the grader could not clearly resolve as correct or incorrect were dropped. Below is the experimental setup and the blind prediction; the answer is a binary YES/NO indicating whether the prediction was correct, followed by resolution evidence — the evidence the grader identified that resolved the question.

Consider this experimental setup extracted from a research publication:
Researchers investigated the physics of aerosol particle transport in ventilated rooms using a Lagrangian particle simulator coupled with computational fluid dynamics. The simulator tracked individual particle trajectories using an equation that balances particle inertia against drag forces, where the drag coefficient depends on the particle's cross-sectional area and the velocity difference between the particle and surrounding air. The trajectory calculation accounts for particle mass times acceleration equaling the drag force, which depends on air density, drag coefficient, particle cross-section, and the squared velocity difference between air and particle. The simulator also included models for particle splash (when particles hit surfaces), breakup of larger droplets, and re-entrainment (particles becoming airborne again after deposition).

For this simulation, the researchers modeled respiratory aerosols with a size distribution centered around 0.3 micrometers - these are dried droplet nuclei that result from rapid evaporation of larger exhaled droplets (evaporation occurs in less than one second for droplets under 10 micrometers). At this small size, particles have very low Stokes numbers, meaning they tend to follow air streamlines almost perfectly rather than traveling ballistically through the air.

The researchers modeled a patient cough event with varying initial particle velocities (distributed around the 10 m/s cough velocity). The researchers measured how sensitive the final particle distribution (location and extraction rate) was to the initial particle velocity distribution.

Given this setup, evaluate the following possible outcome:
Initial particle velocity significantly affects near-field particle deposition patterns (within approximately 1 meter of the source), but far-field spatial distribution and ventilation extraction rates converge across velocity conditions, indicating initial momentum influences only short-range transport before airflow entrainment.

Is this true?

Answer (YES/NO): NO